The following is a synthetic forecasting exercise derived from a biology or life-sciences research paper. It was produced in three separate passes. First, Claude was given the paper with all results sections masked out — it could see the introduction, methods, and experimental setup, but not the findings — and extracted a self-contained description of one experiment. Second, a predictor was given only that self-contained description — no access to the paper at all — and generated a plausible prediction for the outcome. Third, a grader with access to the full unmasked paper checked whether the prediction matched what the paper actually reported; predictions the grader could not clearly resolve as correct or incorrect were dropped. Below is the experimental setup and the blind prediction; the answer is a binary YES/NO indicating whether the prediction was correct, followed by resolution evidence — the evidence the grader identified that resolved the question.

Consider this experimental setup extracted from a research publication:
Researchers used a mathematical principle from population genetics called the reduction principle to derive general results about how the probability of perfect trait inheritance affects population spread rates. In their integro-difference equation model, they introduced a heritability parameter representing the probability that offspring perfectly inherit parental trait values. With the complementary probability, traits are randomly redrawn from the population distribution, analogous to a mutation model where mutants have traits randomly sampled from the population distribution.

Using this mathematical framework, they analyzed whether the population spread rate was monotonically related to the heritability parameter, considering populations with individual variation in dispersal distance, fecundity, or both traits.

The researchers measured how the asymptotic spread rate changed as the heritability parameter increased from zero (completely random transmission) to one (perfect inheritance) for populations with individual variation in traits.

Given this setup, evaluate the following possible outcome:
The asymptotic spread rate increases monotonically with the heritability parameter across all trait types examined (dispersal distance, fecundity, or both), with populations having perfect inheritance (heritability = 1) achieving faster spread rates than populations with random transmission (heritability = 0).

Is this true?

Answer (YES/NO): YES